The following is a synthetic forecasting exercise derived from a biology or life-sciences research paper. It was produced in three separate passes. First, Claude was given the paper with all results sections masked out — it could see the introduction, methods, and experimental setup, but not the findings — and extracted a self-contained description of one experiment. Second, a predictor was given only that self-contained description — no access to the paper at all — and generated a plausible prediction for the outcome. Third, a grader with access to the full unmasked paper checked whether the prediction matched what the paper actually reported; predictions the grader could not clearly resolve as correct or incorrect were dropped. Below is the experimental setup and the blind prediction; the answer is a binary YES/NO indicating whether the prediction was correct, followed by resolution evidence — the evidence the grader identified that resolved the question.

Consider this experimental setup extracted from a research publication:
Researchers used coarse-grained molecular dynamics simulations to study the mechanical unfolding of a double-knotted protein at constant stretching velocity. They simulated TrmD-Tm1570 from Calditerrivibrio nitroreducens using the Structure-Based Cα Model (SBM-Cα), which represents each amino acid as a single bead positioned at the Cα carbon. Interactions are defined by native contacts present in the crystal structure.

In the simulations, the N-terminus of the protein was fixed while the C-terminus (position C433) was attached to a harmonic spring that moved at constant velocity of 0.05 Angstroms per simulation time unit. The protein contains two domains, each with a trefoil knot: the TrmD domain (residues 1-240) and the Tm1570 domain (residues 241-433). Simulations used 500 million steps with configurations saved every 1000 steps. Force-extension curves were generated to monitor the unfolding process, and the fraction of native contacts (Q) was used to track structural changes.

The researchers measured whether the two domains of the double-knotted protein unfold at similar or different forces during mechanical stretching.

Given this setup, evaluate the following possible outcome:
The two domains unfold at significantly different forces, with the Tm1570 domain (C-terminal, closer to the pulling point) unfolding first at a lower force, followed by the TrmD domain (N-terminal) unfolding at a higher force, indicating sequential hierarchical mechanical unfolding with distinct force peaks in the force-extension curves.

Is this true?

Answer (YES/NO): NO